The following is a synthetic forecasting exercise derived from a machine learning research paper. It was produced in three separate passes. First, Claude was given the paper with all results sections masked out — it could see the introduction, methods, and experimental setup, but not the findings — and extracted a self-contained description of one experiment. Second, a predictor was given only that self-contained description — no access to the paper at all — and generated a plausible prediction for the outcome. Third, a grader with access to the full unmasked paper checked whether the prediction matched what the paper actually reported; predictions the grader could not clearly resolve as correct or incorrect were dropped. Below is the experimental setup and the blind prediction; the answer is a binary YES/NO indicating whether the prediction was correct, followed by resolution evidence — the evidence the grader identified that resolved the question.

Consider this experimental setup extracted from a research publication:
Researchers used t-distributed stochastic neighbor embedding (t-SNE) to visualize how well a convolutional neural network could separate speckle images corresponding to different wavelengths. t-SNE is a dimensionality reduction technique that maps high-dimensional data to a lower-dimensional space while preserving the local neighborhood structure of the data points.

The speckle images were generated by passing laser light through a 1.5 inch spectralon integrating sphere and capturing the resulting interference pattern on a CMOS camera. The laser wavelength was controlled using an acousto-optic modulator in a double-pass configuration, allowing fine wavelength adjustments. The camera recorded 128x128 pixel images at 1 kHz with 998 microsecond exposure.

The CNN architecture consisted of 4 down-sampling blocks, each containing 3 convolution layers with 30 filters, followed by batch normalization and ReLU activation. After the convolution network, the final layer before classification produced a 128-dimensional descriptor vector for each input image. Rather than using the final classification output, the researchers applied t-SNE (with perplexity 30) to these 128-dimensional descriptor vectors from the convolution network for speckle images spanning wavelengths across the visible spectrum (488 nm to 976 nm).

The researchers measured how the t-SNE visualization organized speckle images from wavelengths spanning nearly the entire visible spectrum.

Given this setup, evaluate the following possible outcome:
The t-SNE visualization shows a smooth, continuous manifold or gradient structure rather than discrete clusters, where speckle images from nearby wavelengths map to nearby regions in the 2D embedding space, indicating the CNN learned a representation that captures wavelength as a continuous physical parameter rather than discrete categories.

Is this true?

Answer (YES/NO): NO